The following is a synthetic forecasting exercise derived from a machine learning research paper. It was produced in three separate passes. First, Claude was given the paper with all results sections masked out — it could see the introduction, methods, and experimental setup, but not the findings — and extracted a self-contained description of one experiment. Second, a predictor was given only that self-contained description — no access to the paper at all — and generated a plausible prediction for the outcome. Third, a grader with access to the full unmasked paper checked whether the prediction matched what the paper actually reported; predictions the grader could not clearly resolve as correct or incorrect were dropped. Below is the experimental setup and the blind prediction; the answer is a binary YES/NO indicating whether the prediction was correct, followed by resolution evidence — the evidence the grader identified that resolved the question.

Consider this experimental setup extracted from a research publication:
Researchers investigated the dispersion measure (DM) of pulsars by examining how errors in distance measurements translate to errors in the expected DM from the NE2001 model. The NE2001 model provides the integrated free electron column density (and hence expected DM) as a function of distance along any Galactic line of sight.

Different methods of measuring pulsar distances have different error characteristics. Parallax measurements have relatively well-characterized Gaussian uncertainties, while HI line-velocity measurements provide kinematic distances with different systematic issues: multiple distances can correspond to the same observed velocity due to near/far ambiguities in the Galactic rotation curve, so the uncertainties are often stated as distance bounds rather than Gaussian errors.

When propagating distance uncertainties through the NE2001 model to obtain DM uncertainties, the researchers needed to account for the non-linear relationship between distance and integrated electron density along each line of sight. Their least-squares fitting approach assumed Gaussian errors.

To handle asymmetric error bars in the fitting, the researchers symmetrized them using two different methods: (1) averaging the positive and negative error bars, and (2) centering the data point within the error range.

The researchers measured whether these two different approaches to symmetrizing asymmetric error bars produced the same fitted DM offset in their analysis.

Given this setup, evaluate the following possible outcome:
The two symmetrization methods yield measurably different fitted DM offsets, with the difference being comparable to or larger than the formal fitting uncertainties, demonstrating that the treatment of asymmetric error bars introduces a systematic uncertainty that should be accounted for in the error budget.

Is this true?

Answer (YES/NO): NO